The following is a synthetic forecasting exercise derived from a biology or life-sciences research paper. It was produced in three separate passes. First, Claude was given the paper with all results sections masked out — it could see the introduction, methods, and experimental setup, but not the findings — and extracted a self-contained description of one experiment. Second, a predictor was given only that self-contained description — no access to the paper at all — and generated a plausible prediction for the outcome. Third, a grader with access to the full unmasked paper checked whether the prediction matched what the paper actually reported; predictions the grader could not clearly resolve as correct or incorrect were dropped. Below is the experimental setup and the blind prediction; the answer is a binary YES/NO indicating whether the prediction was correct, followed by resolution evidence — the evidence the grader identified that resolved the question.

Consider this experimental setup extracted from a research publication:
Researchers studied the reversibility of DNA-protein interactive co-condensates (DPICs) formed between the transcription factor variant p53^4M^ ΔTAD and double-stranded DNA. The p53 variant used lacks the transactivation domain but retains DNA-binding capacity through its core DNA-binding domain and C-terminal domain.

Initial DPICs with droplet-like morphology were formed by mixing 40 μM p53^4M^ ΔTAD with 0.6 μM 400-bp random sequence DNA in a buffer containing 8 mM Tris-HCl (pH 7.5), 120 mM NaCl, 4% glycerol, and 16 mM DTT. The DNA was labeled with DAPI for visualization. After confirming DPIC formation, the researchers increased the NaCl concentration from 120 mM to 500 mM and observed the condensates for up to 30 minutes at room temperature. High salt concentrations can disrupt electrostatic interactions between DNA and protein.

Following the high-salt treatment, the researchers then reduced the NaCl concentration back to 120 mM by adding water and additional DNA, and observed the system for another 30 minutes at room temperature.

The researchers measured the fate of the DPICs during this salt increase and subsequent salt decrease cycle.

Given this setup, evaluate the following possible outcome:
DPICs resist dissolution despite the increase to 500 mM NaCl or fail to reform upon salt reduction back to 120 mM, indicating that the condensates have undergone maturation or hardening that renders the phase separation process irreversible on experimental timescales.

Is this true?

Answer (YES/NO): NO